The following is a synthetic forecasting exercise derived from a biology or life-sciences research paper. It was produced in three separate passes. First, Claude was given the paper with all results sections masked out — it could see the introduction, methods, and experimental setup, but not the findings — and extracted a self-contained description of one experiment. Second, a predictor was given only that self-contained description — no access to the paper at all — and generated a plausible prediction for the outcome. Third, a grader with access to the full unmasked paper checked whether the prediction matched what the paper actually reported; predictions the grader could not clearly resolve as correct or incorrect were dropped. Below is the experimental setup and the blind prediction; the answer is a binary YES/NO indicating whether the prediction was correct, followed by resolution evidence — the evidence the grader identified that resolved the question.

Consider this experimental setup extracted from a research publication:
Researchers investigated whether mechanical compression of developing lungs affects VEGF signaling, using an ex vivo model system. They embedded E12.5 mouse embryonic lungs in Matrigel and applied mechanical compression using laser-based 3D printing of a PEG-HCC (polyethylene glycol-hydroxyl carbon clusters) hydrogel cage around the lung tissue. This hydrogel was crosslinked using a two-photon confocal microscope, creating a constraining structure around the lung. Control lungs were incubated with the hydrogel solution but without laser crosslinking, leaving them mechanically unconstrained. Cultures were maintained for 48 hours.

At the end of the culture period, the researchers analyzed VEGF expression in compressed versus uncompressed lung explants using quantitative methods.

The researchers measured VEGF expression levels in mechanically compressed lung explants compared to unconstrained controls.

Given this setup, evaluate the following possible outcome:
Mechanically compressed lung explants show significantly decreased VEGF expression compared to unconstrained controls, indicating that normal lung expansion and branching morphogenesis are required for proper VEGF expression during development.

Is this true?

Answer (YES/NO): YES